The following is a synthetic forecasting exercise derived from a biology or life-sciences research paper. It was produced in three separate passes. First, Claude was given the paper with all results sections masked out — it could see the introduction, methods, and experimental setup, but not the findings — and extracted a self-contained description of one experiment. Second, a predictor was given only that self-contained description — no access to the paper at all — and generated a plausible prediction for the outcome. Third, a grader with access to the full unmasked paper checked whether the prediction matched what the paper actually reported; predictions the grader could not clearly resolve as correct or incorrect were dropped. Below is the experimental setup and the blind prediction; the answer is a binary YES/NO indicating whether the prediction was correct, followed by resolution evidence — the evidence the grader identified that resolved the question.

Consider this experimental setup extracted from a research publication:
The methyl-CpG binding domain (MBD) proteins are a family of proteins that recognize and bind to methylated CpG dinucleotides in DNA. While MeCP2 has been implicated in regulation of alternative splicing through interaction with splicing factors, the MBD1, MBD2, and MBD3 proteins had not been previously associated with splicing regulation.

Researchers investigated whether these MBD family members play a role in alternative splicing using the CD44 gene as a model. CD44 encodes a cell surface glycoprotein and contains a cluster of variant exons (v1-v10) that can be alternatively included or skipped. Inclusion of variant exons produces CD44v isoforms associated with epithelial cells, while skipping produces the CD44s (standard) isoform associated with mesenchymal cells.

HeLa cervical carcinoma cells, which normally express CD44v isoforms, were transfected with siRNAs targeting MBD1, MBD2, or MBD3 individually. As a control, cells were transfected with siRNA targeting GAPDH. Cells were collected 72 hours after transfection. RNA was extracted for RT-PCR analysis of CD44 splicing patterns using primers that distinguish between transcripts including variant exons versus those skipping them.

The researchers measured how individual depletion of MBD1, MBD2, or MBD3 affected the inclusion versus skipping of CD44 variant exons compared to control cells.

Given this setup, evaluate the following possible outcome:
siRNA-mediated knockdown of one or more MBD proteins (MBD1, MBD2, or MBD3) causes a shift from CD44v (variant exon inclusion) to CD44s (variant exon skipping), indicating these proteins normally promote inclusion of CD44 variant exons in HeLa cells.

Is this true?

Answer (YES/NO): YES